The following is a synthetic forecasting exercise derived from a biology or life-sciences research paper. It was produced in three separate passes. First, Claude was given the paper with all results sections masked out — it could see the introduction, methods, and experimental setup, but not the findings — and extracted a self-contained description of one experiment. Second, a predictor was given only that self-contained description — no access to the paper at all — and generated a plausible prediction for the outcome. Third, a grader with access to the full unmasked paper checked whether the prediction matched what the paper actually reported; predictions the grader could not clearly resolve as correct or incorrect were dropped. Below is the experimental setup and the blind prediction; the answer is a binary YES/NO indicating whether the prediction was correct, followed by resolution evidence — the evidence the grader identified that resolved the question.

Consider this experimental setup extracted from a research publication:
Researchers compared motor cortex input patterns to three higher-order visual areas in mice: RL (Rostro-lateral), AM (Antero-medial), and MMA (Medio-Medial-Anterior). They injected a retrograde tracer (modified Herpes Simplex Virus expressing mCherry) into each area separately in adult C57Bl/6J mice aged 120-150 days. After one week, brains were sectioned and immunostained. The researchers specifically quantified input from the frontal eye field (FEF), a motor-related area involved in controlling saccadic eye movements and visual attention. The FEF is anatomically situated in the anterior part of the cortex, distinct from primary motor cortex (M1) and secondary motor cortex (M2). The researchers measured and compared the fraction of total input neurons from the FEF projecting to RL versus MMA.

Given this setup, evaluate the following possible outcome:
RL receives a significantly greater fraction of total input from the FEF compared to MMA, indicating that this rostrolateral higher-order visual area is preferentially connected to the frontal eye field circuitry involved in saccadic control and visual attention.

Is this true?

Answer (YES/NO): YES